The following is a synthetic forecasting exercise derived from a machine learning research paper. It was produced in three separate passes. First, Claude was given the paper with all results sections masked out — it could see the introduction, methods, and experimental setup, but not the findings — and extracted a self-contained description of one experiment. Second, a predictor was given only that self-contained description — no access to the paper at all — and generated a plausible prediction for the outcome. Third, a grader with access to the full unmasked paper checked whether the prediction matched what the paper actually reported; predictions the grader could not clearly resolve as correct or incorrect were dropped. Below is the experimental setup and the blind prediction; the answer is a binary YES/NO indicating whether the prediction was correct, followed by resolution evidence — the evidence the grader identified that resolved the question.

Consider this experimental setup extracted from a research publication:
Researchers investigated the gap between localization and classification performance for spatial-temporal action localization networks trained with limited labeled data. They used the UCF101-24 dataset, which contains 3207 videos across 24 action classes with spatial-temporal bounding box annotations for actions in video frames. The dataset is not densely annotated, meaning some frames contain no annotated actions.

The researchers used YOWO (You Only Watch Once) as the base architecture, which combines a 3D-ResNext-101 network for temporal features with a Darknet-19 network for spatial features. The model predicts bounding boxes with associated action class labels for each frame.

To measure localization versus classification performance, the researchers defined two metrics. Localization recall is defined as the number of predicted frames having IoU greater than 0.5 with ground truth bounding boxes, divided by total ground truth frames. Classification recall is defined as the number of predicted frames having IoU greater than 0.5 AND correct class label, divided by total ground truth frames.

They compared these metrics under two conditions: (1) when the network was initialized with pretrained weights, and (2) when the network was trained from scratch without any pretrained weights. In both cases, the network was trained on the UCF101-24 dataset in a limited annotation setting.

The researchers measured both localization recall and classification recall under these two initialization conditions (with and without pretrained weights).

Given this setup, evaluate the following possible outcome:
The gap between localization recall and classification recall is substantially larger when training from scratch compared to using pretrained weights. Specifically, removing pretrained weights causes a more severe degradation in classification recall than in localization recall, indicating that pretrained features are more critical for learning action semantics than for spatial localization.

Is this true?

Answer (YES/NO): NO